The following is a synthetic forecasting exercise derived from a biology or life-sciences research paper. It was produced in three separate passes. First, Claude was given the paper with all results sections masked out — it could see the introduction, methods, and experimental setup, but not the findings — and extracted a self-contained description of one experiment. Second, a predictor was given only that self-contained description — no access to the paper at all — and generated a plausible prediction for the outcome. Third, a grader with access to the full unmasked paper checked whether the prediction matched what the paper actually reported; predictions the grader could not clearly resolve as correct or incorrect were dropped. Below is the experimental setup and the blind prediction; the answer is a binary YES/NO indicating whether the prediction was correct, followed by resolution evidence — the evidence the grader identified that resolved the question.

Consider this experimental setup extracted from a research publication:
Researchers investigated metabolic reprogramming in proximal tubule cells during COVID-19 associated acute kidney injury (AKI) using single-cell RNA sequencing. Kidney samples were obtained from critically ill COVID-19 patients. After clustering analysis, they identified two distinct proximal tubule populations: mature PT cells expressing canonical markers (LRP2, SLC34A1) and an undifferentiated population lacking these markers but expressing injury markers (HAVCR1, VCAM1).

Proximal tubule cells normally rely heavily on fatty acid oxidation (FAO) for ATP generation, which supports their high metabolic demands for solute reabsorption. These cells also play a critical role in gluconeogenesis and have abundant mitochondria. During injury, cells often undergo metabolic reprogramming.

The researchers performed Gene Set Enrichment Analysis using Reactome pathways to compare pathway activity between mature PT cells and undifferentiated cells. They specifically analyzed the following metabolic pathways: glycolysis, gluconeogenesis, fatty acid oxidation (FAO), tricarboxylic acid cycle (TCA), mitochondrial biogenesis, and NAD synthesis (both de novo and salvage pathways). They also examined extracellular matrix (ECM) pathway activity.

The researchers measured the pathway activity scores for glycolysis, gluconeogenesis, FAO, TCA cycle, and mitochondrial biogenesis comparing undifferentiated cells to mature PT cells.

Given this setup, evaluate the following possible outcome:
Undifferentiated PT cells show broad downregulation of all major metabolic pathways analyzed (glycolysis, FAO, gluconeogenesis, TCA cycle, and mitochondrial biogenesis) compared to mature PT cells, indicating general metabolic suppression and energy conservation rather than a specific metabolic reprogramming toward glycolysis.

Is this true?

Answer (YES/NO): NO